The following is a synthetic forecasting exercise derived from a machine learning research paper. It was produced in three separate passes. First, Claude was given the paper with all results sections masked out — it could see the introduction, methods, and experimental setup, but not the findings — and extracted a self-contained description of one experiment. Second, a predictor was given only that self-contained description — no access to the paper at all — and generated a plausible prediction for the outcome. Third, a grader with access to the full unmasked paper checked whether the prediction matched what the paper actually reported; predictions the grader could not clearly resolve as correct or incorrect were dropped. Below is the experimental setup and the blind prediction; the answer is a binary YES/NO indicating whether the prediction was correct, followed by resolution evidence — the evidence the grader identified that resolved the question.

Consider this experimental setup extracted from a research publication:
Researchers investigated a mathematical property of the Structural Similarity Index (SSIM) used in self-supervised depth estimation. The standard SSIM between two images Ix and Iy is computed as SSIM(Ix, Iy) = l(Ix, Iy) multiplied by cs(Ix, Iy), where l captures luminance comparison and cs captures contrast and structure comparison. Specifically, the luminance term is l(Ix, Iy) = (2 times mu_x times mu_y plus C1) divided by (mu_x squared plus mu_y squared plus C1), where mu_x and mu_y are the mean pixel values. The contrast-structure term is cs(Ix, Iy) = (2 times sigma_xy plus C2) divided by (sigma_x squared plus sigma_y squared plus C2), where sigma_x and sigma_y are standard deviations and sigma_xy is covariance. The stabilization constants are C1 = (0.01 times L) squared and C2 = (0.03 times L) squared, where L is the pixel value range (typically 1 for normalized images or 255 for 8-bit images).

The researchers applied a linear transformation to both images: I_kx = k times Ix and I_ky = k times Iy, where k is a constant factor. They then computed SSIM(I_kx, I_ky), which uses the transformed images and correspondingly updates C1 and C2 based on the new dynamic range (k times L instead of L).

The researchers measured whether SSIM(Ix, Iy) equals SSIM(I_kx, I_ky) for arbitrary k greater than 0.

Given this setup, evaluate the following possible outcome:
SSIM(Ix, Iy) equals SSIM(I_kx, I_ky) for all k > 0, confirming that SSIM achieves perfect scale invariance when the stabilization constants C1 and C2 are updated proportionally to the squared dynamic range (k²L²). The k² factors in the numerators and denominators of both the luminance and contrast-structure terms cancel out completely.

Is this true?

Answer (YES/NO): YES